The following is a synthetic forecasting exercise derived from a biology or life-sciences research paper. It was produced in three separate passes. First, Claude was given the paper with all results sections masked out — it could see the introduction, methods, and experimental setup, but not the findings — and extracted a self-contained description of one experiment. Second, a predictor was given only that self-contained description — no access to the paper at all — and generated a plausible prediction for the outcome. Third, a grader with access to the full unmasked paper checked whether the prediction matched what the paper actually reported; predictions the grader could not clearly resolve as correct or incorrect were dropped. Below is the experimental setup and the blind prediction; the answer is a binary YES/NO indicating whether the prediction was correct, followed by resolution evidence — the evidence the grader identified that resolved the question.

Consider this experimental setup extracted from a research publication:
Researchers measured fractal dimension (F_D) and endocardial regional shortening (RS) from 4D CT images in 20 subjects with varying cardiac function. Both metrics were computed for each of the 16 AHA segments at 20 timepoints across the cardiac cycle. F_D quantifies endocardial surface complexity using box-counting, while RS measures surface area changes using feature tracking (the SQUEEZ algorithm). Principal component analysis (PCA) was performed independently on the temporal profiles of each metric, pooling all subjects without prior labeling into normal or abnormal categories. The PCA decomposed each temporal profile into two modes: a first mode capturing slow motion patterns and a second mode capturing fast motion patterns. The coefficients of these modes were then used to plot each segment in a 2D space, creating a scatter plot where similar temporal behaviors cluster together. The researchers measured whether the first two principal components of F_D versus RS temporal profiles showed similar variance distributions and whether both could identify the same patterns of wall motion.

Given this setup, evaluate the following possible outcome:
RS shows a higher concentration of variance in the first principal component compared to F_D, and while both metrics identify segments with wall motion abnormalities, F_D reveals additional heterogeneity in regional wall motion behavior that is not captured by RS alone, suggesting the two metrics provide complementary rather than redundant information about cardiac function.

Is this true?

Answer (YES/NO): NO